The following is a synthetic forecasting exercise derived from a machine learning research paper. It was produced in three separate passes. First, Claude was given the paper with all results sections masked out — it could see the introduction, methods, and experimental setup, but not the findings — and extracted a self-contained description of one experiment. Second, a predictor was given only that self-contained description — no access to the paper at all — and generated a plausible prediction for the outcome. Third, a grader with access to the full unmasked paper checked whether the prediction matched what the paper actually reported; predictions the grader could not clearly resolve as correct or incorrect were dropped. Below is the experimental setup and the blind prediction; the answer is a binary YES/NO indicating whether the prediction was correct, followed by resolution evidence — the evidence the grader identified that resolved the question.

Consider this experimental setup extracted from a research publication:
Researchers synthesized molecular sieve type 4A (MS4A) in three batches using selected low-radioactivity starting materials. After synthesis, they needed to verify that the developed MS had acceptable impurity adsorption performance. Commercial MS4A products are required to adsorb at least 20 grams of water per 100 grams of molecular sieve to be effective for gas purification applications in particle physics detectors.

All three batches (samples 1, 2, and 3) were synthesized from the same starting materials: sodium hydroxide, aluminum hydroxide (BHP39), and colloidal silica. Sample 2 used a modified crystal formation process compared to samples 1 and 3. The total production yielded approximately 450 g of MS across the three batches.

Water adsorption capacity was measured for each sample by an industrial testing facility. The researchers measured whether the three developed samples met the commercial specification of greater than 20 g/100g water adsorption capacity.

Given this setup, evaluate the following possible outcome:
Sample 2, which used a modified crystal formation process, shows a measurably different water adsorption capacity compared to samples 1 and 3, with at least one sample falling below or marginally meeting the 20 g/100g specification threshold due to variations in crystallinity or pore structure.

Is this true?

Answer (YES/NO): YES